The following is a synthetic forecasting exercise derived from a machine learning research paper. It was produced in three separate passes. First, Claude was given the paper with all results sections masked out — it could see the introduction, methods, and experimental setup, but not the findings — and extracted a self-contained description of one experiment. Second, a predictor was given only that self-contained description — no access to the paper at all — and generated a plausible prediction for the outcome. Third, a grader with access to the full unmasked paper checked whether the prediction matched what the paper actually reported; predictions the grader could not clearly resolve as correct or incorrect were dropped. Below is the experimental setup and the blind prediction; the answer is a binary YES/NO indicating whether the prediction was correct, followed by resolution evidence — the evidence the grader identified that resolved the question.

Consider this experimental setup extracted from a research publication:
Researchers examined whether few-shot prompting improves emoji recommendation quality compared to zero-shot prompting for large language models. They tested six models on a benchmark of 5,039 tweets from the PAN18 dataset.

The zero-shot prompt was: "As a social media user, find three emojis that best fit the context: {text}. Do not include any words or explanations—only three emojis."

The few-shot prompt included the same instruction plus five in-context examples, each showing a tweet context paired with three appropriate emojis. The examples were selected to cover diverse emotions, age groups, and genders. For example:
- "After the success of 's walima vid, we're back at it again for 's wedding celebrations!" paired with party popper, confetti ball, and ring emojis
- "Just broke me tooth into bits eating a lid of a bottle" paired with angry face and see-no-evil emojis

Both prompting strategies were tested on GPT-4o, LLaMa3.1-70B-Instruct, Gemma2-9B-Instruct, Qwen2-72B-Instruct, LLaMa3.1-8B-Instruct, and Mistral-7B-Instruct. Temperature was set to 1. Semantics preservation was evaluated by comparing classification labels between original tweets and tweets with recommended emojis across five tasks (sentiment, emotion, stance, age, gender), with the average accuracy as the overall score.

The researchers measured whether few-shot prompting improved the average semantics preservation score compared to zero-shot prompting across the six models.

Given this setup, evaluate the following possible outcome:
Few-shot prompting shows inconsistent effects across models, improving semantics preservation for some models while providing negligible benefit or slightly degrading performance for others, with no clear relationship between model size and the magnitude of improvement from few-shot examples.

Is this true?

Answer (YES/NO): NO